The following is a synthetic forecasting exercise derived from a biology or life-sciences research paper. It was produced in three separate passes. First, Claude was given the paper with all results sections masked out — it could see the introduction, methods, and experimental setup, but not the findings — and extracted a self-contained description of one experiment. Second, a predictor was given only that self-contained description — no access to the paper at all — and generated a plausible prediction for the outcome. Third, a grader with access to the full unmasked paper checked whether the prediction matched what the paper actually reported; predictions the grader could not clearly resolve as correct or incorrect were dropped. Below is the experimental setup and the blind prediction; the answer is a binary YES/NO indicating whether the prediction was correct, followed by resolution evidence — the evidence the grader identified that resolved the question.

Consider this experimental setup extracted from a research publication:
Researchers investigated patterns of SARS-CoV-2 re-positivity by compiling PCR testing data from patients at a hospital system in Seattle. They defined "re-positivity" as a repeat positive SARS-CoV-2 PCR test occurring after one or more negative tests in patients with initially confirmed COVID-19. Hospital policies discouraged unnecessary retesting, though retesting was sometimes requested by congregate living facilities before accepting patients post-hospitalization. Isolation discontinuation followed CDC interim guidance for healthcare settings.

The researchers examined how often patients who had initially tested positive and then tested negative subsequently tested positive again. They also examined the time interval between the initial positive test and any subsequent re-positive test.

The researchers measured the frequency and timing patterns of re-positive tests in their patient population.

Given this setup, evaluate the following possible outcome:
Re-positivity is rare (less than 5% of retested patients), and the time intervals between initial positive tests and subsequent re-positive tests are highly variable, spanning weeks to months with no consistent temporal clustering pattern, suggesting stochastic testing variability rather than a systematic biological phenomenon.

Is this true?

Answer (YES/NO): NO